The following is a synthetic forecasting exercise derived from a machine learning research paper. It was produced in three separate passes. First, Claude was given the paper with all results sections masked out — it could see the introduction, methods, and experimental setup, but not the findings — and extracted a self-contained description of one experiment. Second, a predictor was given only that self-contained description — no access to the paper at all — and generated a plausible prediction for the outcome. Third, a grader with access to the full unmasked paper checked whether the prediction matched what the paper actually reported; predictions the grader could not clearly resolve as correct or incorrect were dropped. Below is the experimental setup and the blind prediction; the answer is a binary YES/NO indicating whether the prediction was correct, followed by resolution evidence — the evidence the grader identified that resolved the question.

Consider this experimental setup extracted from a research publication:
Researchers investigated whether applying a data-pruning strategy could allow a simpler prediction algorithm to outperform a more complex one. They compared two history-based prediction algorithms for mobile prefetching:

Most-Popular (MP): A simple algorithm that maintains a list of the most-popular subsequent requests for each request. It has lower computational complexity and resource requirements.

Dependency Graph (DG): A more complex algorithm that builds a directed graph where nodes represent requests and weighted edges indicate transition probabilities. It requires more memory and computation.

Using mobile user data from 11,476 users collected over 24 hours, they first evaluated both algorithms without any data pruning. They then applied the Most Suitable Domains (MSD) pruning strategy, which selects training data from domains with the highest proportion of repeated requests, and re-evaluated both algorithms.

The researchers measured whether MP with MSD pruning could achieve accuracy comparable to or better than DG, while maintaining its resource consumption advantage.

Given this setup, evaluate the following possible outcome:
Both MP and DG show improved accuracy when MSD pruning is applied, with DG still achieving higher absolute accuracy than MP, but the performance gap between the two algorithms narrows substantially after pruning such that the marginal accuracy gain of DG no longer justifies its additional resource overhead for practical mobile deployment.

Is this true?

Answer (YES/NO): NO